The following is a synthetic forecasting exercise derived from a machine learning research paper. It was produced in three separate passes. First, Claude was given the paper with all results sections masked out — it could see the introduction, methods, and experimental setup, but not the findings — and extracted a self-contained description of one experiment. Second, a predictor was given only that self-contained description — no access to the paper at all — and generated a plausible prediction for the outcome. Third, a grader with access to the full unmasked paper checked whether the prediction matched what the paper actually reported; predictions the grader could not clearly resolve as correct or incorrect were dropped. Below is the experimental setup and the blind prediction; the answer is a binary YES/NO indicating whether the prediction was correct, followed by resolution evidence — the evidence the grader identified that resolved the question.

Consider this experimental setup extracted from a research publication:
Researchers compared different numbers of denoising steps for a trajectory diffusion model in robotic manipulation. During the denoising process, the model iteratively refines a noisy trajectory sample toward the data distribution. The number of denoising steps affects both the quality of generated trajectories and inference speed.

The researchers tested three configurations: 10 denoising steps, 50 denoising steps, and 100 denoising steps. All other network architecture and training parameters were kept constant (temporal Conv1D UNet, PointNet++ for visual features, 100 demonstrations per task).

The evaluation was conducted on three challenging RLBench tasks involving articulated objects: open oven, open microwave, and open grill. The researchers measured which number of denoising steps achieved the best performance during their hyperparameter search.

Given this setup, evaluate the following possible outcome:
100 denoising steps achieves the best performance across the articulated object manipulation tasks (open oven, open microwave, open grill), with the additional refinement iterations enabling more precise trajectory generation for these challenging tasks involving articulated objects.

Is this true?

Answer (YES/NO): YES